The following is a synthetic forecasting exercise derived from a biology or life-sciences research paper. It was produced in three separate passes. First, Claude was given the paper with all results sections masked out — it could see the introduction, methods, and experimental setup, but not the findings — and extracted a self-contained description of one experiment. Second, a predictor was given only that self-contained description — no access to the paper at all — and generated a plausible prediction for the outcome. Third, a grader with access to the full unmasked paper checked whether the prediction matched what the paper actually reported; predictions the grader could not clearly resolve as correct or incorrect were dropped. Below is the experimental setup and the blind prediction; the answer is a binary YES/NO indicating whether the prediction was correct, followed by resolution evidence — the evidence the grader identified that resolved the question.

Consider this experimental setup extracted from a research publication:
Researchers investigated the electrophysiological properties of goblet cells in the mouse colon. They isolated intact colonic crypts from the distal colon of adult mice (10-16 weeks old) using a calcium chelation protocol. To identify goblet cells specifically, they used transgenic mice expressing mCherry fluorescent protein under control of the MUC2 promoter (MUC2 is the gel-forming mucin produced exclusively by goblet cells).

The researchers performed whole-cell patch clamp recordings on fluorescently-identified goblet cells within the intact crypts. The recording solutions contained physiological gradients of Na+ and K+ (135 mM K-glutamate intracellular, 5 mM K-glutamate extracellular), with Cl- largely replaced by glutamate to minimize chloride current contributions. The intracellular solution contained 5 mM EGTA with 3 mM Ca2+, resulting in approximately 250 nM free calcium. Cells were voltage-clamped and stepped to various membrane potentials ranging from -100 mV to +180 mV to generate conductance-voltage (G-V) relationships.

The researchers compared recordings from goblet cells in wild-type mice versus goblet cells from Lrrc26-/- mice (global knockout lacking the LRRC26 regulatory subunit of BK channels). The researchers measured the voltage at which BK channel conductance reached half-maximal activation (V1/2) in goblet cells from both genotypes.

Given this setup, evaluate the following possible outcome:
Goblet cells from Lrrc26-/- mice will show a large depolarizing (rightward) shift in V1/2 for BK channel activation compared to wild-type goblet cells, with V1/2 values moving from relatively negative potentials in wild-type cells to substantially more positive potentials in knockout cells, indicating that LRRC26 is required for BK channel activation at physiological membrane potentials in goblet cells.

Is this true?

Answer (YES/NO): YES